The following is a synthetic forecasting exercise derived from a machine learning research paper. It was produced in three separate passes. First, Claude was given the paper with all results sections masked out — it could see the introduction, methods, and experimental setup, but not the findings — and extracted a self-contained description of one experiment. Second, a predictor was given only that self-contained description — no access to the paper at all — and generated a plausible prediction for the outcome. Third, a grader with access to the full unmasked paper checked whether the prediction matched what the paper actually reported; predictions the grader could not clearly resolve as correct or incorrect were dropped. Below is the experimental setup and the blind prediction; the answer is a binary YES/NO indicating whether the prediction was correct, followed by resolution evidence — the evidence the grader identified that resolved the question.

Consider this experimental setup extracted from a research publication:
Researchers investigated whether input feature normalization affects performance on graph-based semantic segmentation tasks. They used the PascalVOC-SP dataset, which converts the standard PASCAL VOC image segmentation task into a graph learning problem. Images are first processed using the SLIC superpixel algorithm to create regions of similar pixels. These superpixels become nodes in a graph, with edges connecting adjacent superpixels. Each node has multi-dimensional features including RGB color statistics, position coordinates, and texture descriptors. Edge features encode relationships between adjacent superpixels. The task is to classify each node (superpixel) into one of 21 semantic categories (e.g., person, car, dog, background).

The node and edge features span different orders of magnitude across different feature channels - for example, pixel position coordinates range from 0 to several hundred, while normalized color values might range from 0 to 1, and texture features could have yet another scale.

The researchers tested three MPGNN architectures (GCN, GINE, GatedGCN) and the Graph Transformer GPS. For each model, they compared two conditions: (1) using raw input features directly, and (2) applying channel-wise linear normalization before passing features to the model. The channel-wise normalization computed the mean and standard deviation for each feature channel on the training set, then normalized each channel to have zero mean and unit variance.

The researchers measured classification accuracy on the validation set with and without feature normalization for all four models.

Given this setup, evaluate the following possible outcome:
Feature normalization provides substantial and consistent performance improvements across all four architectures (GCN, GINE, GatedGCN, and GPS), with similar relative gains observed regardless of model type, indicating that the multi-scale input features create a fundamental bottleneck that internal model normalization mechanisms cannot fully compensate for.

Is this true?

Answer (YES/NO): NO